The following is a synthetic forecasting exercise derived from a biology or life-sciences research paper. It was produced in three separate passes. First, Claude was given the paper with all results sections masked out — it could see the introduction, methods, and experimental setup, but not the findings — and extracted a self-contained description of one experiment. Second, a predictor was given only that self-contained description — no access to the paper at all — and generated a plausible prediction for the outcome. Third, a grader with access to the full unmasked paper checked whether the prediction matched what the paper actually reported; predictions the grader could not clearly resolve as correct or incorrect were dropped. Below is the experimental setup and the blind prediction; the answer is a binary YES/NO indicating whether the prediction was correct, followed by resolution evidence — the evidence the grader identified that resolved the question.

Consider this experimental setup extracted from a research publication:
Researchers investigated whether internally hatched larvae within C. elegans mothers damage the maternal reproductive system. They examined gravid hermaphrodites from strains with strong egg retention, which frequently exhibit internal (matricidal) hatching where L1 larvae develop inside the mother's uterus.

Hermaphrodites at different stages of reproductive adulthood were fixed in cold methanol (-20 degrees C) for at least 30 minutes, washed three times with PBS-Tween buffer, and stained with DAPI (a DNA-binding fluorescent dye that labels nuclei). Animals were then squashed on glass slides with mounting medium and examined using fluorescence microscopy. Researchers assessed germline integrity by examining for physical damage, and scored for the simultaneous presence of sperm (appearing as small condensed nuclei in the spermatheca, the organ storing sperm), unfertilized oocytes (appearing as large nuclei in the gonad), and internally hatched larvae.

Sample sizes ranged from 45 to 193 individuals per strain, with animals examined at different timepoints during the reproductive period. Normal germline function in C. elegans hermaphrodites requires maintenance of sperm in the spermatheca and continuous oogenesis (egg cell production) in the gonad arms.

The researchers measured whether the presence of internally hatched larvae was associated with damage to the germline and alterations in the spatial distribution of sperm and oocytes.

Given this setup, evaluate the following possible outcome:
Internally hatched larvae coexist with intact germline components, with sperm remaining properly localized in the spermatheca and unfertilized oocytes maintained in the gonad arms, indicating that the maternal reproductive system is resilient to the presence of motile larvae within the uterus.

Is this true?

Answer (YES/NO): NO